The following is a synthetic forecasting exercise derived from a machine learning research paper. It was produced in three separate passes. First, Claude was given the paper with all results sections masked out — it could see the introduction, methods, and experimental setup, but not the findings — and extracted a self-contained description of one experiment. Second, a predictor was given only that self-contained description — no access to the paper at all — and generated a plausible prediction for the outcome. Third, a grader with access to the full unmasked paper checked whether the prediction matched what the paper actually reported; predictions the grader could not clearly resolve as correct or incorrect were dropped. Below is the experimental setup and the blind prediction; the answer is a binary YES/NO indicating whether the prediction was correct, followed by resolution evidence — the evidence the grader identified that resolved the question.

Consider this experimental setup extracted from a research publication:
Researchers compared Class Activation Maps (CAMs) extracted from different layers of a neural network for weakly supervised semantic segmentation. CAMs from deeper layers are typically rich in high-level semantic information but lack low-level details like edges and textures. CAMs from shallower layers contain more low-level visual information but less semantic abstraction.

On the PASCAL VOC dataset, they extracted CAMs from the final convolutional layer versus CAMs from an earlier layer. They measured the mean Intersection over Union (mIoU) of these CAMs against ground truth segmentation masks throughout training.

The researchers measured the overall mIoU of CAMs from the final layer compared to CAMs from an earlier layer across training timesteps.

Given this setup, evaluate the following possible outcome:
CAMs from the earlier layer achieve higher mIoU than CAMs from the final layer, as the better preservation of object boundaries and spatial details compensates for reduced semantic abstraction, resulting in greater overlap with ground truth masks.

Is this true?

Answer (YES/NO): NO